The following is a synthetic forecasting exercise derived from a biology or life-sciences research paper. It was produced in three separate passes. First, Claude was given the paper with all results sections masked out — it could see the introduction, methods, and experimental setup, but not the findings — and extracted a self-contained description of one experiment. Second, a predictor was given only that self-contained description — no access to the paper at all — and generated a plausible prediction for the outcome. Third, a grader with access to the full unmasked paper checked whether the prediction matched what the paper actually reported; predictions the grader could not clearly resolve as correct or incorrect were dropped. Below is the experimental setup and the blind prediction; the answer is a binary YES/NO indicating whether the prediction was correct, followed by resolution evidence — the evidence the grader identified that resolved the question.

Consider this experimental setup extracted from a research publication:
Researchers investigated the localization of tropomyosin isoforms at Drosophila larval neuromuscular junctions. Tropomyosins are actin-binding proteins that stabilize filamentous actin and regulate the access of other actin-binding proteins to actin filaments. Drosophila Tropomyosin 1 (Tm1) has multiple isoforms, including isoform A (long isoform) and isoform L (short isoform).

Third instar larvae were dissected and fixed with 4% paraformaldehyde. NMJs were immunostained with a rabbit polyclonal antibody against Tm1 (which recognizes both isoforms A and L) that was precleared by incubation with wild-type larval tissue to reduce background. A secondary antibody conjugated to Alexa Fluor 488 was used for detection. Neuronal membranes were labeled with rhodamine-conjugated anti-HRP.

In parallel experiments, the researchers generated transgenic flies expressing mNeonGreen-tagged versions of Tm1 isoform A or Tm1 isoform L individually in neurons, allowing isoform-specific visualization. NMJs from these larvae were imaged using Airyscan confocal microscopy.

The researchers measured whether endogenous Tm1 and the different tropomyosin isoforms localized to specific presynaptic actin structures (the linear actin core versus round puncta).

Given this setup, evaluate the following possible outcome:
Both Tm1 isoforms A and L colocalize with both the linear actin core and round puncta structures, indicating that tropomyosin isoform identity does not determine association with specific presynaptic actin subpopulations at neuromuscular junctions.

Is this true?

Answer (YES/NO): NO